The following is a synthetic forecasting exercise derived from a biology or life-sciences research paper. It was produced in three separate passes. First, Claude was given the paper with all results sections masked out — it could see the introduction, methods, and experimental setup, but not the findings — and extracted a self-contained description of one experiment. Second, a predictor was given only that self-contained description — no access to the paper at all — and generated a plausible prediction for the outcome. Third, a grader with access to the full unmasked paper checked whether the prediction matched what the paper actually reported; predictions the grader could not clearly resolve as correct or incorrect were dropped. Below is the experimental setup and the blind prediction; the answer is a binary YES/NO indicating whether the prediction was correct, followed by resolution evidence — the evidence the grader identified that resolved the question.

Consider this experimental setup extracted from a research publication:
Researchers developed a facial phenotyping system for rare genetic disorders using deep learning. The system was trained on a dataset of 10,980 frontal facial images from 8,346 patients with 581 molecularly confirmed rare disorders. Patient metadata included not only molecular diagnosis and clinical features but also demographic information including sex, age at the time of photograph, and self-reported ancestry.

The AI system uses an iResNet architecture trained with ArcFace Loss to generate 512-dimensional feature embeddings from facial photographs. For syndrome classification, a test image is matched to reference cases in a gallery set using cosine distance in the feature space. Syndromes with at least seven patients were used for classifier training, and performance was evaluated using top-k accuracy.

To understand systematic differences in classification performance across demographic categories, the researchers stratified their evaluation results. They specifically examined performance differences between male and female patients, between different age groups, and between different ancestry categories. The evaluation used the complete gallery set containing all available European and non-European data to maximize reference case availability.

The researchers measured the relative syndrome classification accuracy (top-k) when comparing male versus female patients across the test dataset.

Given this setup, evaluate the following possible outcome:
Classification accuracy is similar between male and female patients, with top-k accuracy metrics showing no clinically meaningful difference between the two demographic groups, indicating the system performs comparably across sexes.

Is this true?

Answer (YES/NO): YES